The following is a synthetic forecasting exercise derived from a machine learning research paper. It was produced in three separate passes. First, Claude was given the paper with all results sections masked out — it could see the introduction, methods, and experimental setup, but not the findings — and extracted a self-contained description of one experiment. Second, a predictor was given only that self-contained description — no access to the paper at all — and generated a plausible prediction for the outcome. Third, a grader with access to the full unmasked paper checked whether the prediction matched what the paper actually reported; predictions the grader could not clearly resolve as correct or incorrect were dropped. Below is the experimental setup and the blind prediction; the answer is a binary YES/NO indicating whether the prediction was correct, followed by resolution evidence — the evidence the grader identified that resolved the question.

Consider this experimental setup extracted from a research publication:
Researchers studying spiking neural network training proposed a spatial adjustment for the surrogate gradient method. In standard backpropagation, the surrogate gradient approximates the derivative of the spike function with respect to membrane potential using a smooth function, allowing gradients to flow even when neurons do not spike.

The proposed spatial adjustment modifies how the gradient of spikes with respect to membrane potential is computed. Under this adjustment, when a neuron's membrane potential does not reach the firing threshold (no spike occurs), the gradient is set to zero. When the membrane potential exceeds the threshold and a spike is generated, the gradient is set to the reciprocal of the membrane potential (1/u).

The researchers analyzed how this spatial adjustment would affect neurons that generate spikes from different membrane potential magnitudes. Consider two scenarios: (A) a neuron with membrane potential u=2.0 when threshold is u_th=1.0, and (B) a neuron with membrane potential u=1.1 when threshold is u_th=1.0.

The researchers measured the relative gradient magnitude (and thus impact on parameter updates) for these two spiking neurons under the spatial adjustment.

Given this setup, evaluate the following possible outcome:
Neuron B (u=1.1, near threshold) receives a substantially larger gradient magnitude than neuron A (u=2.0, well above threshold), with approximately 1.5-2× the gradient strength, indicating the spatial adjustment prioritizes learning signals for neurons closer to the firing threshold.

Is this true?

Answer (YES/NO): YES